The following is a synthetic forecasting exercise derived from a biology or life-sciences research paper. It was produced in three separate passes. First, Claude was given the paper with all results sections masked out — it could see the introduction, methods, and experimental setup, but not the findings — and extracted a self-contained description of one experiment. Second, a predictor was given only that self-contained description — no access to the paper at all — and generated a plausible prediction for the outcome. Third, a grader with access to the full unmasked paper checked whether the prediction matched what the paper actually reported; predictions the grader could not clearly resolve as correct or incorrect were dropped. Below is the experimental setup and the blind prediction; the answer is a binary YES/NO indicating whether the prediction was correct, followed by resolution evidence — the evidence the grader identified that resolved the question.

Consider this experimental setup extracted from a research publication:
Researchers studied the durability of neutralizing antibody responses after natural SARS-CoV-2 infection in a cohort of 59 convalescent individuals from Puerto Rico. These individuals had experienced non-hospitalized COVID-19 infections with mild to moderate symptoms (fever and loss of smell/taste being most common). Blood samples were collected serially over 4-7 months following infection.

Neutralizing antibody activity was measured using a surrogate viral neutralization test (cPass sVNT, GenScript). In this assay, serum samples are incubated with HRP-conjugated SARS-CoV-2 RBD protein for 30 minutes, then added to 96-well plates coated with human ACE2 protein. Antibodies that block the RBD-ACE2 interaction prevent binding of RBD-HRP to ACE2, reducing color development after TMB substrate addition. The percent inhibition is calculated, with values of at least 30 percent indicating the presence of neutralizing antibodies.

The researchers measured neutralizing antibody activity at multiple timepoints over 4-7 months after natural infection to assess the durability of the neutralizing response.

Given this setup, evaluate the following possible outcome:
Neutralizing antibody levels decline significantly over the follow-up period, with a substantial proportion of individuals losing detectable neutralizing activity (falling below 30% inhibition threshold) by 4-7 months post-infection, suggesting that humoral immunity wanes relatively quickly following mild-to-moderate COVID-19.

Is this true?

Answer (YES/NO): NO